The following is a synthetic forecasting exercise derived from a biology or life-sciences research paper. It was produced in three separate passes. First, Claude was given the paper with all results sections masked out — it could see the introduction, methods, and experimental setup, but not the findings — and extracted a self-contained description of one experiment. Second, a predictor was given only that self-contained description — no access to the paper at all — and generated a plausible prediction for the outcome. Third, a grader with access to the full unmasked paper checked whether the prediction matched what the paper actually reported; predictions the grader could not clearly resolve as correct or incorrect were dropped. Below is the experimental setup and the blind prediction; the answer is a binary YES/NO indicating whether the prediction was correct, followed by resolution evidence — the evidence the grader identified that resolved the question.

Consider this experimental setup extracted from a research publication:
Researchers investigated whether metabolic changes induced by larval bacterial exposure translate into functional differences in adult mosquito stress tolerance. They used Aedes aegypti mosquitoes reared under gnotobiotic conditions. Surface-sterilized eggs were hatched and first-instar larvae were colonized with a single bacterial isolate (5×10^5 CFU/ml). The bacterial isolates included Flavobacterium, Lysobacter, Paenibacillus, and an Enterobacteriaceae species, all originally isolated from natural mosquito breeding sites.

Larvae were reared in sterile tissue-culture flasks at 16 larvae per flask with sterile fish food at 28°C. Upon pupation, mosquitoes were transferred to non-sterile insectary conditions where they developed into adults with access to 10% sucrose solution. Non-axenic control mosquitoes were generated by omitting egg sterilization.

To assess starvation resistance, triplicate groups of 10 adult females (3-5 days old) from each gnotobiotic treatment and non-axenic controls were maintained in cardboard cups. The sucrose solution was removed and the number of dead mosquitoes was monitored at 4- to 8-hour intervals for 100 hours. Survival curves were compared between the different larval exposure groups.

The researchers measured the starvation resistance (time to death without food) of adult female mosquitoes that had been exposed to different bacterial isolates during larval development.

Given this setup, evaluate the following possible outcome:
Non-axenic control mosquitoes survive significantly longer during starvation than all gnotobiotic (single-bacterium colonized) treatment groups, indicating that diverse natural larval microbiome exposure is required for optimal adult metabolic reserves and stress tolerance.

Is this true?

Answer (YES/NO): NO